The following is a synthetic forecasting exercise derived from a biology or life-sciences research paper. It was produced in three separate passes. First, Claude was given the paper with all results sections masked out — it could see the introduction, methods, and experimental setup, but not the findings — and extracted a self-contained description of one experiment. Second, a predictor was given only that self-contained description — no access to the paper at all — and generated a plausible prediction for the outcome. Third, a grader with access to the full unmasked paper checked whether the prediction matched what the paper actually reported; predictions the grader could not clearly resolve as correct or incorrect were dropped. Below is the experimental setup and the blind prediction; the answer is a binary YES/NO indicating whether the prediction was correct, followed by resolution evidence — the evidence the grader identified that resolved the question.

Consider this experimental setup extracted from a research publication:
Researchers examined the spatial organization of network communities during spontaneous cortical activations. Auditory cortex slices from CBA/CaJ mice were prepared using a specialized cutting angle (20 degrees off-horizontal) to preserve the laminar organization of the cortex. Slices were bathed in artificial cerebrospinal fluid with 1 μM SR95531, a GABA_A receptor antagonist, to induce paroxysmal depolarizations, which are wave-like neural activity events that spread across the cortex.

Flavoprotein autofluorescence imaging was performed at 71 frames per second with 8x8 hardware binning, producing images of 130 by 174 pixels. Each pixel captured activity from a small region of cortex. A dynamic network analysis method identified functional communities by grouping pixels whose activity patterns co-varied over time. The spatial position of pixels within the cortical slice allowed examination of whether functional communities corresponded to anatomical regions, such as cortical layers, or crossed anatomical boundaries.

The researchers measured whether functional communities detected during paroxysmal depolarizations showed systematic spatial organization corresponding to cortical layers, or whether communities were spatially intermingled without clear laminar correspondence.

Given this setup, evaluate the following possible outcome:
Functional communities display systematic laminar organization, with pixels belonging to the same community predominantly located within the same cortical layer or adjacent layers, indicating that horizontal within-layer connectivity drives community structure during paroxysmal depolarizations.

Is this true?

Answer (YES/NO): NO